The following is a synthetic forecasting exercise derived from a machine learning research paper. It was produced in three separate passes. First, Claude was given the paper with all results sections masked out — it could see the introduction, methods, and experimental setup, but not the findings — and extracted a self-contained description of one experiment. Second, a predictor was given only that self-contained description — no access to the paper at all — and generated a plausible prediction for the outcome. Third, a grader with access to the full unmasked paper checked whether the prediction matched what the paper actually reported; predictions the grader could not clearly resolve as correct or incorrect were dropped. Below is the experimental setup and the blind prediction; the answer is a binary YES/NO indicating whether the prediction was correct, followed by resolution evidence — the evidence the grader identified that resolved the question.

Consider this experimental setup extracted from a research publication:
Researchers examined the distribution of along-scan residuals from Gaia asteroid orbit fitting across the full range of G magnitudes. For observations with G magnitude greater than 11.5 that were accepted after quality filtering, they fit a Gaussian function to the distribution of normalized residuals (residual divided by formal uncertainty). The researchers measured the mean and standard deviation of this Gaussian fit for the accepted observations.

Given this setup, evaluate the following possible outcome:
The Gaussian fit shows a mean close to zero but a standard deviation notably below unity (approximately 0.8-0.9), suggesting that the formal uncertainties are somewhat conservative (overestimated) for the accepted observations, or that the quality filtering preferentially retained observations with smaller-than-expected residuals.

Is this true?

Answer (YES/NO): NO